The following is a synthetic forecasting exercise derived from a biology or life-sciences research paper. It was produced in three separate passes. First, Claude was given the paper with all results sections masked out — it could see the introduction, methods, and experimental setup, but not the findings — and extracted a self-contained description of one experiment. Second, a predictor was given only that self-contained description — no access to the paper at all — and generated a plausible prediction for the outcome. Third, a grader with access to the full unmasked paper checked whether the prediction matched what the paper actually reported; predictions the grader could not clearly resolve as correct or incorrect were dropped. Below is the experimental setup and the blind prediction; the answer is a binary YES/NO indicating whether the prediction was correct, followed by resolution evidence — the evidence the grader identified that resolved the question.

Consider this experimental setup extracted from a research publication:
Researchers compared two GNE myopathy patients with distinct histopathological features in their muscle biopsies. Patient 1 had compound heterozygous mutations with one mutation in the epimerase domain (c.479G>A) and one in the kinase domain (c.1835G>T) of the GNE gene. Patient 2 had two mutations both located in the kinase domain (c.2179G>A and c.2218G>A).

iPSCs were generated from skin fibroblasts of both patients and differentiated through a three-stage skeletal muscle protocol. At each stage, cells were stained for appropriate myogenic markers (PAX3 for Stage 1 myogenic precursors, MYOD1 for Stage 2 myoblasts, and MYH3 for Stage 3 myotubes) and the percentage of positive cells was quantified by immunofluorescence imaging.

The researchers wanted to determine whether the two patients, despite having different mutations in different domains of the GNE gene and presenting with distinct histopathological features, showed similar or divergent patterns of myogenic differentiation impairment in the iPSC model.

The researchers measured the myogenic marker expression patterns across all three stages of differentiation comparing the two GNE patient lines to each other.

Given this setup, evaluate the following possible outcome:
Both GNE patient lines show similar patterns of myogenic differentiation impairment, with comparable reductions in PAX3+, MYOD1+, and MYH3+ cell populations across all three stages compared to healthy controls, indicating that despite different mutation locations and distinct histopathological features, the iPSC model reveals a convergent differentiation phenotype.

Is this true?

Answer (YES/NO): NO